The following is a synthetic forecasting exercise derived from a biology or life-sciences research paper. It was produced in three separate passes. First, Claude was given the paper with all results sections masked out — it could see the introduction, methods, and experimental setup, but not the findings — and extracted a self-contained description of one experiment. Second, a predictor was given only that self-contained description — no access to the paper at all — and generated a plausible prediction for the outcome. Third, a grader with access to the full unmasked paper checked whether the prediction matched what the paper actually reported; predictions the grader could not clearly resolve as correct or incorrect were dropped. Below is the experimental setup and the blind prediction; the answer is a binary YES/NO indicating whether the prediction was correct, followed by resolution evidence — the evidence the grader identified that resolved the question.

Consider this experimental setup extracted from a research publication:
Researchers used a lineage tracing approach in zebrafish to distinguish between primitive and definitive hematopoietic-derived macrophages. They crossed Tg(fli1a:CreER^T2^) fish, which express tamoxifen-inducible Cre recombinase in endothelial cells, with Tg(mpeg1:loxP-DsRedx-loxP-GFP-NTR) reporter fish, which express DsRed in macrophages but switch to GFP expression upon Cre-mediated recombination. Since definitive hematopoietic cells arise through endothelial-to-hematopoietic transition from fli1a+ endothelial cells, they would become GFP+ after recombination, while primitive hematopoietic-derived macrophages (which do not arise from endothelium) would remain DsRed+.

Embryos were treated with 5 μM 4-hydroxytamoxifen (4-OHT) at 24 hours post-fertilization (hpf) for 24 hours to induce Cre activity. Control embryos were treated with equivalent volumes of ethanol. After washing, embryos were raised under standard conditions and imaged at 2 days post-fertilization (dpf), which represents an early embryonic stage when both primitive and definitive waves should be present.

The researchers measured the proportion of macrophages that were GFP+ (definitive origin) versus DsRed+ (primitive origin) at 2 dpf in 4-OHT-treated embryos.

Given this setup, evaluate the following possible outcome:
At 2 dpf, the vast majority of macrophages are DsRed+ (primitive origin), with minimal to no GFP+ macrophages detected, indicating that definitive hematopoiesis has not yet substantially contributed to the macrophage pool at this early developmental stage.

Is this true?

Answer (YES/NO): YES